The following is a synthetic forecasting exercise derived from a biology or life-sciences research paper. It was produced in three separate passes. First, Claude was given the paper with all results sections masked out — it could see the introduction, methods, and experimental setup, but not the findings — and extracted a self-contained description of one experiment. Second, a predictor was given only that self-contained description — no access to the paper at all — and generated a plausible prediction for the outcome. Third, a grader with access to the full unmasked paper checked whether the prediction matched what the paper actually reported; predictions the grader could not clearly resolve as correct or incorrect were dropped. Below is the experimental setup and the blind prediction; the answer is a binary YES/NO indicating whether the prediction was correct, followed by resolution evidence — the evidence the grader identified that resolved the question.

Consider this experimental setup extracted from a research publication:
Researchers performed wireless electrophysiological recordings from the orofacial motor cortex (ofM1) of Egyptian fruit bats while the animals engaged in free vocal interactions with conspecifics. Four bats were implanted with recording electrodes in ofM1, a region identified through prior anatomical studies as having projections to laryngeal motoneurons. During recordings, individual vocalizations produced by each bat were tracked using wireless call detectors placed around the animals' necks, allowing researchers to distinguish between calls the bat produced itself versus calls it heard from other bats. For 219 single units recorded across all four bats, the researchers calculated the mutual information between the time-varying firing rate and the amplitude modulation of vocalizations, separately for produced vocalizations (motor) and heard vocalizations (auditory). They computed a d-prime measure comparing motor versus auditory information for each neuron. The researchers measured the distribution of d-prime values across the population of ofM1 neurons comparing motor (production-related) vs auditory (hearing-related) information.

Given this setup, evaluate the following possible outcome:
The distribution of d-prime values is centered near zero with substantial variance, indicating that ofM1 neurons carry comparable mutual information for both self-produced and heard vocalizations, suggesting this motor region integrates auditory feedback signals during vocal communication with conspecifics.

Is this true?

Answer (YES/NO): NO